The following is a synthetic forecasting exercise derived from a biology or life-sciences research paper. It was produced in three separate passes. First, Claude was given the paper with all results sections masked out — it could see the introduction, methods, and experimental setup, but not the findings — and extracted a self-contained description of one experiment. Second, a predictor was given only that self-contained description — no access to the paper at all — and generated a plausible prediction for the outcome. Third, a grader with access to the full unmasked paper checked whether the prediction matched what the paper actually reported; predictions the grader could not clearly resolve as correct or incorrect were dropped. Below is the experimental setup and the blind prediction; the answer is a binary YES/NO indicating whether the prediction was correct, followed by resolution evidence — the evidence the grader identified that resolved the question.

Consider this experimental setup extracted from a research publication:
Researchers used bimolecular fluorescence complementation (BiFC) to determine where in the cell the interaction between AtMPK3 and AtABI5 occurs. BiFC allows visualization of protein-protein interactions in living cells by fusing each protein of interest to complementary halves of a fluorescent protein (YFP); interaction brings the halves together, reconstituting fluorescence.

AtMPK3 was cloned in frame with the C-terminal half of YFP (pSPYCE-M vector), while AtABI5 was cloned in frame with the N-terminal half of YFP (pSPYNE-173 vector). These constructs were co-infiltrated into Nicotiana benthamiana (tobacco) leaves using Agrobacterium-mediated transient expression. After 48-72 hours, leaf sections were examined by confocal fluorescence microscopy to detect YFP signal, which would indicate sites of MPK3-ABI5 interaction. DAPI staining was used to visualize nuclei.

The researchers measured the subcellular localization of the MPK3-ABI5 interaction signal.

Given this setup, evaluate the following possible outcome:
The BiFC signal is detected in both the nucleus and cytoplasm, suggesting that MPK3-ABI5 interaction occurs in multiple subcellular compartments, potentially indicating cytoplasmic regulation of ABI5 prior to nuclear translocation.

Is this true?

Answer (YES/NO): NO